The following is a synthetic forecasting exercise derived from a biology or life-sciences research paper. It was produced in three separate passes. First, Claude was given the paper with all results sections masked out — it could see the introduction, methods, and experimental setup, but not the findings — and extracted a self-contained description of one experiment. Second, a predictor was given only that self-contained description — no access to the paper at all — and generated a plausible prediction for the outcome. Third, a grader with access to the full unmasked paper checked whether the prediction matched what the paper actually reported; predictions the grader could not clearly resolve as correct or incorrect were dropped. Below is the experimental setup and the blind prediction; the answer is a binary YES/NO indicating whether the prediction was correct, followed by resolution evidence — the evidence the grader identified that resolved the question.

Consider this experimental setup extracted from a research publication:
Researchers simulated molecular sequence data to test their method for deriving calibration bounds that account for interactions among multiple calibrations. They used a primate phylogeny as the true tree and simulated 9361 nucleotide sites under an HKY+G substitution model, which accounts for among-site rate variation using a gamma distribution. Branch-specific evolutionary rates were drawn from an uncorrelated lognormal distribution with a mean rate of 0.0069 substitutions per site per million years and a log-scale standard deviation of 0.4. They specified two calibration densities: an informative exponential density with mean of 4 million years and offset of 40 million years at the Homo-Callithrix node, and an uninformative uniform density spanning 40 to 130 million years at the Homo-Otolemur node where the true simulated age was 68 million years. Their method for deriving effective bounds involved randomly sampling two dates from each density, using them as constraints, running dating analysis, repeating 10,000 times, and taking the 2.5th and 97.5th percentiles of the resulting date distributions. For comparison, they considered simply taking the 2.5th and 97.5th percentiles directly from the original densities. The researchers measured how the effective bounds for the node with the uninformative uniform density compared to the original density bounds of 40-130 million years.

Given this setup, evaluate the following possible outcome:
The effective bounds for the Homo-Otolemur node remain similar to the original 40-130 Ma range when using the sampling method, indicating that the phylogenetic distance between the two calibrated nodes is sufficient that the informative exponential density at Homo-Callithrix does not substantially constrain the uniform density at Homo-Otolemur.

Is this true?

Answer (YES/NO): NO